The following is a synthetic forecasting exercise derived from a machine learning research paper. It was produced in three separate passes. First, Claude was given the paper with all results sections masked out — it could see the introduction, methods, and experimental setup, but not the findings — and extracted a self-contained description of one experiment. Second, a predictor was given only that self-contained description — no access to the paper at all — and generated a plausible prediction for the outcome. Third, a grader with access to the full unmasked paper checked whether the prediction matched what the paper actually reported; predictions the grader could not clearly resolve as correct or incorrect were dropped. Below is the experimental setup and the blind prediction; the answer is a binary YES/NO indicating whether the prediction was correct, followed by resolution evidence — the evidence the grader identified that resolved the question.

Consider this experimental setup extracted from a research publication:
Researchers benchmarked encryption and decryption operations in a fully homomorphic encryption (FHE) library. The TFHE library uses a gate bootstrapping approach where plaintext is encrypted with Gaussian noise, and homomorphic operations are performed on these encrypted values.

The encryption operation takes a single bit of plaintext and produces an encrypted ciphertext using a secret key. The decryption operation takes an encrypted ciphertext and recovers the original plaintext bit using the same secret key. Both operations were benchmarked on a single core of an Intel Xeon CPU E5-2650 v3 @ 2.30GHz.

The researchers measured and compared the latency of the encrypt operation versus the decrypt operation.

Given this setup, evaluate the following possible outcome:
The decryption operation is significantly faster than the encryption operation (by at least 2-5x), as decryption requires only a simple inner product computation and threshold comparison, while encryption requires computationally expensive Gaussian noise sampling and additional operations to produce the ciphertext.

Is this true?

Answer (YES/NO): YES